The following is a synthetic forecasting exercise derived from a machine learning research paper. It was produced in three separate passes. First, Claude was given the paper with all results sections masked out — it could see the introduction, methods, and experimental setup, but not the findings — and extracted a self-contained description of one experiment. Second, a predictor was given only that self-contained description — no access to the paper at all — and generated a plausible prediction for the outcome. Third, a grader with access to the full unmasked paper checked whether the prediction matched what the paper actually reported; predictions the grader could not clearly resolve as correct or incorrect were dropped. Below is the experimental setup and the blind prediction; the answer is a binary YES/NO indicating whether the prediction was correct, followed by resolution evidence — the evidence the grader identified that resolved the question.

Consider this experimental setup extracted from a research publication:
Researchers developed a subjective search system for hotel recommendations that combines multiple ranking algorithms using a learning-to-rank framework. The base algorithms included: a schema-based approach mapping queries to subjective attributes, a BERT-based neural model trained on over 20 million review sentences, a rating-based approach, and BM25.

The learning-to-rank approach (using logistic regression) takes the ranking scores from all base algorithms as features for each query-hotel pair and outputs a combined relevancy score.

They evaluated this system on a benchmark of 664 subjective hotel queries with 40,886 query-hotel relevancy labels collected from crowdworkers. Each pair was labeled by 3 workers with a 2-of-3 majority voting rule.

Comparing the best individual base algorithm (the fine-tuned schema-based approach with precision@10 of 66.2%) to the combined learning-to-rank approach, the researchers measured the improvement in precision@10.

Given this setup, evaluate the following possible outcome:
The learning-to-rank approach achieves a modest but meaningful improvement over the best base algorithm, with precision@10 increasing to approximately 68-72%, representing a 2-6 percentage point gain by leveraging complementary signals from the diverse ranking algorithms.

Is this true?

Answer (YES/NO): NO